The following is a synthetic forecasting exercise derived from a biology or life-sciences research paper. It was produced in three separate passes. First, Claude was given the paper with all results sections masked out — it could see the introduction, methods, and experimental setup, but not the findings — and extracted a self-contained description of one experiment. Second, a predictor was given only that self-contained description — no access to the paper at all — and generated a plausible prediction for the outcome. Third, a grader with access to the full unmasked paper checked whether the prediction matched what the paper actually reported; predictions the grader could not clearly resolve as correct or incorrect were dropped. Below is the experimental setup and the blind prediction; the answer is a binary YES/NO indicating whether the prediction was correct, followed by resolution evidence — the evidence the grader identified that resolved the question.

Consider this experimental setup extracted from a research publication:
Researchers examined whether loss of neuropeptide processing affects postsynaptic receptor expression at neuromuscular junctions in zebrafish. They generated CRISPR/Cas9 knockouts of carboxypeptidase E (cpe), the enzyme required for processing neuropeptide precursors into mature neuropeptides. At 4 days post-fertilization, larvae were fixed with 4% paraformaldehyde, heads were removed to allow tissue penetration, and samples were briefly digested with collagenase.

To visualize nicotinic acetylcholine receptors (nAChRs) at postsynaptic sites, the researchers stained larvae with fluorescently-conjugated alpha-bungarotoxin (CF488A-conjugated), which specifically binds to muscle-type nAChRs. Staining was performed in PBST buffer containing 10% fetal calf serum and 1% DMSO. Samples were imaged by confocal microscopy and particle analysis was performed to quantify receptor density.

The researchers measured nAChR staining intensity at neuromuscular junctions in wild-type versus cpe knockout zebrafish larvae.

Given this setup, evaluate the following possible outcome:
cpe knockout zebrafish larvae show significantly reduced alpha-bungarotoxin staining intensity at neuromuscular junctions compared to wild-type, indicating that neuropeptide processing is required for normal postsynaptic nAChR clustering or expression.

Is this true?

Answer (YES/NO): NO